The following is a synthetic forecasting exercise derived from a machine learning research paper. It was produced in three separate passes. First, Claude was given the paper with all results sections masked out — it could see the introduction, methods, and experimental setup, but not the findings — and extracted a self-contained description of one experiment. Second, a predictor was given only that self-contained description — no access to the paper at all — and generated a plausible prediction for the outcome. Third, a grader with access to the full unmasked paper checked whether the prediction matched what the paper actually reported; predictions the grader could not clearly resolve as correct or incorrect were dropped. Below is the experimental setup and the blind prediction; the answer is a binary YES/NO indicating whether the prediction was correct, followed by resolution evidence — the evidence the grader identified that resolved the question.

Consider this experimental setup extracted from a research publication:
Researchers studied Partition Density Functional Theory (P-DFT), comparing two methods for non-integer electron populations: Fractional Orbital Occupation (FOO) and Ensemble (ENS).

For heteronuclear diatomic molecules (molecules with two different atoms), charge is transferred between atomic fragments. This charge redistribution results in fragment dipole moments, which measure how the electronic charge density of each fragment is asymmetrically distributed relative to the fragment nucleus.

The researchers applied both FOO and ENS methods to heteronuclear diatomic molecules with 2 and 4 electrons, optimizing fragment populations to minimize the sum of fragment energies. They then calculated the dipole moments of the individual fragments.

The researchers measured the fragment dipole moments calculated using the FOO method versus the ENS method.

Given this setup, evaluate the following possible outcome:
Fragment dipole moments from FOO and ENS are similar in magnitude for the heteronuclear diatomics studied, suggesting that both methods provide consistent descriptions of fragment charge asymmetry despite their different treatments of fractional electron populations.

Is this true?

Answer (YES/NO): NO